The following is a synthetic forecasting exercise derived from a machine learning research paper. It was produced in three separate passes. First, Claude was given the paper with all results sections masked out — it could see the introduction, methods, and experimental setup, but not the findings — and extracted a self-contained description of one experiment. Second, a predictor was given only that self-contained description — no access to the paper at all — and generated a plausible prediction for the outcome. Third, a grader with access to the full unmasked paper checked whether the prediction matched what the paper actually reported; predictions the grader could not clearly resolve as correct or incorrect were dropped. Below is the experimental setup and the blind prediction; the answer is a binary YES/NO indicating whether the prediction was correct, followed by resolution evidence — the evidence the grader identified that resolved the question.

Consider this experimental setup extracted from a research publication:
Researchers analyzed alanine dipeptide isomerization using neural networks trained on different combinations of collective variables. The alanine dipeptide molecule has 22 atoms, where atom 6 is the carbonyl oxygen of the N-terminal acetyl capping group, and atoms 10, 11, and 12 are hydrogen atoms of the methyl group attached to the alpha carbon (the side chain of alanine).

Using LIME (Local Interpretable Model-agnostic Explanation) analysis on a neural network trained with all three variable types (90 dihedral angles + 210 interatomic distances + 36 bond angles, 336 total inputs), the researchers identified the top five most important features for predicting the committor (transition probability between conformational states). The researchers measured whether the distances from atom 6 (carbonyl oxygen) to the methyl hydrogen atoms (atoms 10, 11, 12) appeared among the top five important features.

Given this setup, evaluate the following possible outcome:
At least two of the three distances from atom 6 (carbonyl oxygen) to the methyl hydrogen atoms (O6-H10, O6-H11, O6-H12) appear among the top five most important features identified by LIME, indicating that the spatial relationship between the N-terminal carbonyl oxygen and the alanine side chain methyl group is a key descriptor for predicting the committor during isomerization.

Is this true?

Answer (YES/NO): YES